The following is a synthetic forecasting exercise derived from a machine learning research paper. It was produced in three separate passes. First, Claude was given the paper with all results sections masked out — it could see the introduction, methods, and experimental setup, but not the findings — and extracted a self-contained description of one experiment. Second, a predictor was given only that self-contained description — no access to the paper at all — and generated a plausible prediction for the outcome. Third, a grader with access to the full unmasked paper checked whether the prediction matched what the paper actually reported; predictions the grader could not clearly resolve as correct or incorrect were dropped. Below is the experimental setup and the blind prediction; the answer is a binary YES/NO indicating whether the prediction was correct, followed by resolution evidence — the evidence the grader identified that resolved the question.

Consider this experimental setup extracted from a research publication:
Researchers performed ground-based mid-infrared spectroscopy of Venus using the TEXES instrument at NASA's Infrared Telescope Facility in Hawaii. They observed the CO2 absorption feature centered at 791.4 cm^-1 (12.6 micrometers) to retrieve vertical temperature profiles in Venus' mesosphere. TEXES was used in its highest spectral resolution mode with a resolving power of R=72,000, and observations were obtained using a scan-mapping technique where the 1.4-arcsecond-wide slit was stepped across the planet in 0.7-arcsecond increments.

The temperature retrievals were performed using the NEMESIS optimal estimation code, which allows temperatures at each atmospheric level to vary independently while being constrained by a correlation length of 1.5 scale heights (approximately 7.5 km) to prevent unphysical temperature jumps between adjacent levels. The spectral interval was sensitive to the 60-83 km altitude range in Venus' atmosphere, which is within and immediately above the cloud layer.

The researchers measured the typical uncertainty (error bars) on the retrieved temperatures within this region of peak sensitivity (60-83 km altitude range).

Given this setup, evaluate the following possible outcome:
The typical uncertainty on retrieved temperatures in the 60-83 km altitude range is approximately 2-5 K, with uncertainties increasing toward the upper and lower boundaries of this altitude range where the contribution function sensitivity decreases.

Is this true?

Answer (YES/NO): NO